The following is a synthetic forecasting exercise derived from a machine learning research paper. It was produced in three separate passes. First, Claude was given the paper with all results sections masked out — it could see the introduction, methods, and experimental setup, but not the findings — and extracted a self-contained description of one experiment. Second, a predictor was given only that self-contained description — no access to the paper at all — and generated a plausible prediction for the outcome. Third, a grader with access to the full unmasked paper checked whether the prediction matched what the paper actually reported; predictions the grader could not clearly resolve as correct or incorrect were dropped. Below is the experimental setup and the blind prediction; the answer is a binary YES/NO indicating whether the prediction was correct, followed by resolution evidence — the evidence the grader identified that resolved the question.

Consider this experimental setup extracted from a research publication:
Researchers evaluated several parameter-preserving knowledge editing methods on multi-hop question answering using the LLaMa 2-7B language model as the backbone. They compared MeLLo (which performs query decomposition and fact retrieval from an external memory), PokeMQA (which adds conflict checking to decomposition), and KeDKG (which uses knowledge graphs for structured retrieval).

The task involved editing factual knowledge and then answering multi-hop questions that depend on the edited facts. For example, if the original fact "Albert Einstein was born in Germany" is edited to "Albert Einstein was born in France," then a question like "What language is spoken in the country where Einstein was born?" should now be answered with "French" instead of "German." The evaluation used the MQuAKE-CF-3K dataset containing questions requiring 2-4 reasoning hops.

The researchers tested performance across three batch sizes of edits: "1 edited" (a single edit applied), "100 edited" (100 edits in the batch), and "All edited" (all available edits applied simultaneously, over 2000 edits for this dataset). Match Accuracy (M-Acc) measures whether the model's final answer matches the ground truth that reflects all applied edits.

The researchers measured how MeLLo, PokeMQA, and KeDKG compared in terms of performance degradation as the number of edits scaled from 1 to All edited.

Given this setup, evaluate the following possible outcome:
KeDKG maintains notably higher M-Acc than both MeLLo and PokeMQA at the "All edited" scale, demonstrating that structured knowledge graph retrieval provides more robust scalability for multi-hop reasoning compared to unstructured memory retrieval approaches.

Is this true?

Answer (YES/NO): YES